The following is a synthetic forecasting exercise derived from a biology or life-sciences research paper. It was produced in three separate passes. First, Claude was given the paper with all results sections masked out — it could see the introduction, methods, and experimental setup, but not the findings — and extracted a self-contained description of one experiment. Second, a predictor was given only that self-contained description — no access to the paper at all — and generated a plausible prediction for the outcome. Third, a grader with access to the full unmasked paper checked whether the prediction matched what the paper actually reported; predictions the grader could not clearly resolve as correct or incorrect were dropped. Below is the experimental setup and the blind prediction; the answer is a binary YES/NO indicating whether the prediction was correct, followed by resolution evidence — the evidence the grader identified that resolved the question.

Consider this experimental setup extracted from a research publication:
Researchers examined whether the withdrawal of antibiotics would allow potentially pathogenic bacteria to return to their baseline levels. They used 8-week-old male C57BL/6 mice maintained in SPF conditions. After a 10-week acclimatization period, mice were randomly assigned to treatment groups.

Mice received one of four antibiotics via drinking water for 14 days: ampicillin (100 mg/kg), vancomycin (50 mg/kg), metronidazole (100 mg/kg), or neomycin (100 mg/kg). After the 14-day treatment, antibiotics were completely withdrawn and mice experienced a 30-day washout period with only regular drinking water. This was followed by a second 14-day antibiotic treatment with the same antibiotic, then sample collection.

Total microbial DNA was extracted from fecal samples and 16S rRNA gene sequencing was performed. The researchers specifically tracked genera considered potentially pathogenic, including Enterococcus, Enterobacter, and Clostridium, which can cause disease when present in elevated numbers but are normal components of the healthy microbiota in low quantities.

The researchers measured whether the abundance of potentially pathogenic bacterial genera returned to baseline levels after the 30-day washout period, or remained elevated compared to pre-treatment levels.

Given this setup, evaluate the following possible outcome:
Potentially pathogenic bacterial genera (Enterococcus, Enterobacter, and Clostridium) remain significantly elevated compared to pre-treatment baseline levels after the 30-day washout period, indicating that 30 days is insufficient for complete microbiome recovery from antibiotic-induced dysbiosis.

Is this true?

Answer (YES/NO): NO